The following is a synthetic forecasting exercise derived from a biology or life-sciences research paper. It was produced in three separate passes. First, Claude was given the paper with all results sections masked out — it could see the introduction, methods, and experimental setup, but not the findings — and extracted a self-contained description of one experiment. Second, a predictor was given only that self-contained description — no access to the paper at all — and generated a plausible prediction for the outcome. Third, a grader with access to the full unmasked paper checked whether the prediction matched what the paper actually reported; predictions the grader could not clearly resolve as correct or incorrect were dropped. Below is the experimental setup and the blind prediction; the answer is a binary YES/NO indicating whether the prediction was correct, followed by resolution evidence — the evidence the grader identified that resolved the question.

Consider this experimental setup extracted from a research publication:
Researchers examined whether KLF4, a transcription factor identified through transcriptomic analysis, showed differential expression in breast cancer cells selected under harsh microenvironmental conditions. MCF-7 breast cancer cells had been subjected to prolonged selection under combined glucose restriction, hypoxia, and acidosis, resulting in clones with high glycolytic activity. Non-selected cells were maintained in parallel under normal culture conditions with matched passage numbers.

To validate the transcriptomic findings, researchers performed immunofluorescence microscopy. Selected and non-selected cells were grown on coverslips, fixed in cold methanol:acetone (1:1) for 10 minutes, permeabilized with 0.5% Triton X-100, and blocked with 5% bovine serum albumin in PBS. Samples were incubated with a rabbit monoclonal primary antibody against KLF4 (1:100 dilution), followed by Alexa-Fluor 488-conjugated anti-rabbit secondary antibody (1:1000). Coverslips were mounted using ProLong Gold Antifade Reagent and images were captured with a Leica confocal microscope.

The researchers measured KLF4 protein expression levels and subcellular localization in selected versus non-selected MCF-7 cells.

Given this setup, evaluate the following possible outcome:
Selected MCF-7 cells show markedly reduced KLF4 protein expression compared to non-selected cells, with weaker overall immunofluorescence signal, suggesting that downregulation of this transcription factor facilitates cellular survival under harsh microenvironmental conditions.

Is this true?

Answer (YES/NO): NO